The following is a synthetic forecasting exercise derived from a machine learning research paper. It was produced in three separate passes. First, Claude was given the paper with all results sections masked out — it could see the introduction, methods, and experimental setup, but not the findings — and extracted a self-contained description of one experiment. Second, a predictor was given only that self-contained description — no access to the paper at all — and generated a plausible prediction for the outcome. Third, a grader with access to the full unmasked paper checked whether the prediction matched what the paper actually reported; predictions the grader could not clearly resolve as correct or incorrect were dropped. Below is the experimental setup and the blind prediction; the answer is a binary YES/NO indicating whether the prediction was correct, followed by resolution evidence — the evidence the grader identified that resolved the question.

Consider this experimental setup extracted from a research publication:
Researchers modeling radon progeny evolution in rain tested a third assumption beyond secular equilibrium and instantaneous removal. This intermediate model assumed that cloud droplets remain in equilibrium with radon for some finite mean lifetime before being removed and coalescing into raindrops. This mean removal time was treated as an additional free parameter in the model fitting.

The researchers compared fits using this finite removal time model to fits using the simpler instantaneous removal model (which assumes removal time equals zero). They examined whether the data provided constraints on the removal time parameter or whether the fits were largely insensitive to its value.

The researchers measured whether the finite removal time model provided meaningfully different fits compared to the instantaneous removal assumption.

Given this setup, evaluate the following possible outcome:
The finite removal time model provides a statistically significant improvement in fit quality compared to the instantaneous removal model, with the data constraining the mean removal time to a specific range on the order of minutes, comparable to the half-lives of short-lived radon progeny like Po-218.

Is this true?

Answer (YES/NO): NO